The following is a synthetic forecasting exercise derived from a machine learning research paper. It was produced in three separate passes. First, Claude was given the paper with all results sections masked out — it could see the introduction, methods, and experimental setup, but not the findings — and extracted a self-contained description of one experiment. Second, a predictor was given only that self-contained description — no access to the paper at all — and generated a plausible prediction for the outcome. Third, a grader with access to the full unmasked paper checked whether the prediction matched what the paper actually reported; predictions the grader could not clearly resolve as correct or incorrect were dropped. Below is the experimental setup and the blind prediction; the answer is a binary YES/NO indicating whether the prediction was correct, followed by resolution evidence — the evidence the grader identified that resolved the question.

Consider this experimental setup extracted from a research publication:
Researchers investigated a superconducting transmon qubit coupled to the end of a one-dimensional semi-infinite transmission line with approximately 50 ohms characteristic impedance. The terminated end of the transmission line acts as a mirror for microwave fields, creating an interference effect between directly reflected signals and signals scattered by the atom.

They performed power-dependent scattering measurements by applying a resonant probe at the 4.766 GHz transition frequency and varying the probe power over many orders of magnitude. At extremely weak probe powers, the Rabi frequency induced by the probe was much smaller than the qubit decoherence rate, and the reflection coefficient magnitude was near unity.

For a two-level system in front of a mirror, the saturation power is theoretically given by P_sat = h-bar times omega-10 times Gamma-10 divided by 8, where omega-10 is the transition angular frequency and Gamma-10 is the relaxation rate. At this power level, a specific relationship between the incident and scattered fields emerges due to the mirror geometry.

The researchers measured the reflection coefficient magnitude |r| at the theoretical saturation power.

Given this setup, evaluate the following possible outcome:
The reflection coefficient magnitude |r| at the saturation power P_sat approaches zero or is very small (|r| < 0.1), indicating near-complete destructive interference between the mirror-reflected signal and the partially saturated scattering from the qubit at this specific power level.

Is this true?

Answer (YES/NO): YES